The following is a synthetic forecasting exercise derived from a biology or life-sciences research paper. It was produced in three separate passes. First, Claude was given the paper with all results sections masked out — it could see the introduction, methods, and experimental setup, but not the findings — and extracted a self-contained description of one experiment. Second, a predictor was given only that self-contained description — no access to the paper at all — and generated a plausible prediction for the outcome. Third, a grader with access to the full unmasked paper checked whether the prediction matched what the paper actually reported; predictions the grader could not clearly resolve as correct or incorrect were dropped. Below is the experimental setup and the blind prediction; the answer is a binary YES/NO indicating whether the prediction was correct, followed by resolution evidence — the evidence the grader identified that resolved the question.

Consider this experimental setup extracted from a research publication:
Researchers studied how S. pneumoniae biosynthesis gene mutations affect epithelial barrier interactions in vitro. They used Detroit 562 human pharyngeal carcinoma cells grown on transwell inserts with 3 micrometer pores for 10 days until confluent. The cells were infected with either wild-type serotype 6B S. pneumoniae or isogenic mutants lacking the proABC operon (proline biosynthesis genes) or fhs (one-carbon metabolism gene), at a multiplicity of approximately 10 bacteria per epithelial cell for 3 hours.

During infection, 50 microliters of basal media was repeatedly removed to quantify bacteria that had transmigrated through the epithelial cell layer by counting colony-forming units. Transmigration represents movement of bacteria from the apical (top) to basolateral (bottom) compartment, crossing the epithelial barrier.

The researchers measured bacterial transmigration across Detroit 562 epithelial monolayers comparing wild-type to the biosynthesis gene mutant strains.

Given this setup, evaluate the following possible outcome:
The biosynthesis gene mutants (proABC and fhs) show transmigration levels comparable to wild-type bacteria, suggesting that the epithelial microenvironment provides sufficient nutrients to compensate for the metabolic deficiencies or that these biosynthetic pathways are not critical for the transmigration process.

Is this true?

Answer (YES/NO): NO